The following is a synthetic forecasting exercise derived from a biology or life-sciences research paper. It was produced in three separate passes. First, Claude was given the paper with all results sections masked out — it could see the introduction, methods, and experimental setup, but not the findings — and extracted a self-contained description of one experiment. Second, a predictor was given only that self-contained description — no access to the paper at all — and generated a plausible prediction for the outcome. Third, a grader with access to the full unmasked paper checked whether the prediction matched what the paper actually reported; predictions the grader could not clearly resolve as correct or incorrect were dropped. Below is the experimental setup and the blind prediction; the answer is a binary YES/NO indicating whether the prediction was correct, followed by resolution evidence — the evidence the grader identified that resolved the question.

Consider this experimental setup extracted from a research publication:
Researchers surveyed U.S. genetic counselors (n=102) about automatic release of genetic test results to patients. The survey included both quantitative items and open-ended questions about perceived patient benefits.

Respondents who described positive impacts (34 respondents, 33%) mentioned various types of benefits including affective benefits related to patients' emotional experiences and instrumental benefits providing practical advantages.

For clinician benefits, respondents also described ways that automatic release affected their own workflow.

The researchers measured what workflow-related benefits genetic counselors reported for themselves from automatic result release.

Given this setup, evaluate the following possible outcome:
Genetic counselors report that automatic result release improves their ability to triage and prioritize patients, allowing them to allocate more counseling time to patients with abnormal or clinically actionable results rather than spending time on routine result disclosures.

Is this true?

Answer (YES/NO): NO